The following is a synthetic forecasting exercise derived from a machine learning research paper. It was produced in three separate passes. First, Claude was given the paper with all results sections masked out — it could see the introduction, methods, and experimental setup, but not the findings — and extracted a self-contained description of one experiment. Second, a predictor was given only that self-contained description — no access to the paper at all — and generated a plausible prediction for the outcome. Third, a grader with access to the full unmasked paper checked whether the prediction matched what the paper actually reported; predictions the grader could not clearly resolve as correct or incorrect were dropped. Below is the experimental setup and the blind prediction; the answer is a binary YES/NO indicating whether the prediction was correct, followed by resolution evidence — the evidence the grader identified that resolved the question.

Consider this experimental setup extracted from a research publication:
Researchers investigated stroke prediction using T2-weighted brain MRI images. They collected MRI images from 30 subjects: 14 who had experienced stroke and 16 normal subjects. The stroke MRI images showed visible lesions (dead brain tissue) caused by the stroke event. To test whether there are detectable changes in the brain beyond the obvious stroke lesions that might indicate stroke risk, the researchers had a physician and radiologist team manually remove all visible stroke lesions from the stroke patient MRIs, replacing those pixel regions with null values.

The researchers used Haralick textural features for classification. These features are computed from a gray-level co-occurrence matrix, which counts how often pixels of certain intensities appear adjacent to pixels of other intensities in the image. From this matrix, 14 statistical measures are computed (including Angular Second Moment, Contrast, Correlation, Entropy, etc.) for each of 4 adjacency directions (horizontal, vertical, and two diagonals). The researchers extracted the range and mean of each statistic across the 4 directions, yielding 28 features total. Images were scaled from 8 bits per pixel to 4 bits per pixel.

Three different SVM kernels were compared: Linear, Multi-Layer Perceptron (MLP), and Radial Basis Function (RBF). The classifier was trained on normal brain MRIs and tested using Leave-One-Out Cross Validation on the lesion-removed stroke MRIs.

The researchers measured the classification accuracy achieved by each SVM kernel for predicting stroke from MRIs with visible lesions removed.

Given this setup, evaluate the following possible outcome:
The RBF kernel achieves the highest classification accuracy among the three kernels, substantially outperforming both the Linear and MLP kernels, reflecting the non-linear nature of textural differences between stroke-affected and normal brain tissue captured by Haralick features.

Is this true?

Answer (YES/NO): NO